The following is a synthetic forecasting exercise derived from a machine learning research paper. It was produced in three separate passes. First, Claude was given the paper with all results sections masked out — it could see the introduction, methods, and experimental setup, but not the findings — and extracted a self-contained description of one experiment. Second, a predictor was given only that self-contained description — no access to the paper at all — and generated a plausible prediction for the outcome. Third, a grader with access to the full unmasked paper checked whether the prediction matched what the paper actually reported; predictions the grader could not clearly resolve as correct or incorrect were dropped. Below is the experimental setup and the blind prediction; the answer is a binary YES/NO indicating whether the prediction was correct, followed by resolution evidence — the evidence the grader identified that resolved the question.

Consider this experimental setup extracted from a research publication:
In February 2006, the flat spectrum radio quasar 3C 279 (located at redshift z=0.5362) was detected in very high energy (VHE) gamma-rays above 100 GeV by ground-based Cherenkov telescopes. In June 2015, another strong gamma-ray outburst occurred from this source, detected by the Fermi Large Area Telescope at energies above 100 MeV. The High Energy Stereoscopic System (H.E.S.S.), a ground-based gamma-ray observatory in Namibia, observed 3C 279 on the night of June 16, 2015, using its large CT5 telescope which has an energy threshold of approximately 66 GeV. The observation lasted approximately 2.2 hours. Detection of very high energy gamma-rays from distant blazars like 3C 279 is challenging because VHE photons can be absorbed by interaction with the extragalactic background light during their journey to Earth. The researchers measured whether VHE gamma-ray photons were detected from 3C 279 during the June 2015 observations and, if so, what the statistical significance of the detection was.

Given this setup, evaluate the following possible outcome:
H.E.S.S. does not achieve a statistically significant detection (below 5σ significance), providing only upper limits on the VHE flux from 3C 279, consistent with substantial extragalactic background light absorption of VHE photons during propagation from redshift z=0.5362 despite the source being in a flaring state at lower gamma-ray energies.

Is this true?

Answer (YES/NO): NO